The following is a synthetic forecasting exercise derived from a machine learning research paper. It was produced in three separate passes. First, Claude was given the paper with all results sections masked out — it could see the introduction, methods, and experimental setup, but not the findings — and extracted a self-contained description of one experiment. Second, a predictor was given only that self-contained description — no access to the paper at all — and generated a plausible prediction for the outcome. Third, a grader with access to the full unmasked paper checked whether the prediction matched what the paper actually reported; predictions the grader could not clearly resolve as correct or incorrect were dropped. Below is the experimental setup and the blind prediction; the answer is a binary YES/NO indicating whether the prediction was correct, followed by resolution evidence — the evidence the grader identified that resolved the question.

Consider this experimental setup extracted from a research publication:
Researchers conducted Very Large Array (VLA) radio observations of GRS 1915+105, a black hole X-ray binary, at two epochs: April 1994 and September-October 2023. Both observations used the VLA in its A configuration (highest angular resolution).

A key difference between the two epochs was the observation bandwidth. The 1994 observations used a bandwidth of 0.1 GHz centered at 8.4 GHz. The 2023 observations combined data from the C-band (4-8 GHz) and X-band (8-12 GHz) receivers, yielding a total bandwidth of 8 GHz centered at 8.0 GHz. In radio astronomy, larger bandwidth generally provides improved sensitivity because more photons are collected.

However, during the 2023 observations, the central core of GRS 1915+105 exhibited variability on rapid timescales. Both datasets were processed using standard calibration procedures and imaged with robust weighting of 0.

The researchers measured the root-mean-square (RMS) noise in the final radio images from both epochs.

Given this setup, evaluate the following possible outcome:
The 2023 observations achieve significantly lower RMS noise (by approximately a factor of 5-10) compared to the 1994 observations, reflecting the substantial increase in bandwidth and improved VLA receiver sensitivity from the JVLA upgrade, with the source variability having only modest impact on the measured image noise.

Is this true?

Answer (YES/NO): NO